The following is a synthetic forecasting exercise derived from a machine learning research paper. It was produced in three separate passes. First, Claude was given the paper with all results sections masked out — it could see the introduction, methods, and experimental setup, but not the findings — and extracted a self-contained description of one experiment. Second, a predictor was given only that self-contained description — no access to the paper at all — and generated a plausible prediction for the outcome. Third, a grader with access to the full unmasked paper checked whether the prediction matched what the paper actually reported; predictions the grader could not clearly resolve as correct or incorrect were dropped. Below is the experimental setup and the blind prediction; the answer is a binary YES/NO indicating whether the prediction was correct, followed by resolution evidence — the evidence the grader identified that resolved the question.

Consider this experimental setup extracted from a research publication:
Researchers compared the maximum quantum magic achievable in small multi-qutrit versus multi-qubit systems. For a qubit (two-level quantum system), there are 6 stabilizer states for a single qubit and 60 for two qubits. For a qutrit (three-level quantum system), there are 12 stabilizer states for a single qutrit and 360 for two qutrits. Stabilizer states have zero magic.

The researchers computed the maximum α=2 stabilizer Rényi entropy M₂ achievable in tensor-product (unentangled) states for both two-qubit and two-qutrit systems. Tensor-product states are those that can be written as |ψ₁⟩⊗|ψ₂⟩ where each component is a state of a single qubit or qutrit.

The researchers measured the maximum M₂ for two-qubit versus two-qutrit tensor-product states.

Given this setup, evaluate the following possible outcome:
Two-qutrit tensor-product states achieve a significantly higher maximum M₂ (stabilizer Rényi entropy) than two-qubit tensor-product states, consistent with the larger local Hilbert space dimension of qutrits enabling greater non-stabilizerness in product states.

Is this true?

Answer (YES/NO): YES